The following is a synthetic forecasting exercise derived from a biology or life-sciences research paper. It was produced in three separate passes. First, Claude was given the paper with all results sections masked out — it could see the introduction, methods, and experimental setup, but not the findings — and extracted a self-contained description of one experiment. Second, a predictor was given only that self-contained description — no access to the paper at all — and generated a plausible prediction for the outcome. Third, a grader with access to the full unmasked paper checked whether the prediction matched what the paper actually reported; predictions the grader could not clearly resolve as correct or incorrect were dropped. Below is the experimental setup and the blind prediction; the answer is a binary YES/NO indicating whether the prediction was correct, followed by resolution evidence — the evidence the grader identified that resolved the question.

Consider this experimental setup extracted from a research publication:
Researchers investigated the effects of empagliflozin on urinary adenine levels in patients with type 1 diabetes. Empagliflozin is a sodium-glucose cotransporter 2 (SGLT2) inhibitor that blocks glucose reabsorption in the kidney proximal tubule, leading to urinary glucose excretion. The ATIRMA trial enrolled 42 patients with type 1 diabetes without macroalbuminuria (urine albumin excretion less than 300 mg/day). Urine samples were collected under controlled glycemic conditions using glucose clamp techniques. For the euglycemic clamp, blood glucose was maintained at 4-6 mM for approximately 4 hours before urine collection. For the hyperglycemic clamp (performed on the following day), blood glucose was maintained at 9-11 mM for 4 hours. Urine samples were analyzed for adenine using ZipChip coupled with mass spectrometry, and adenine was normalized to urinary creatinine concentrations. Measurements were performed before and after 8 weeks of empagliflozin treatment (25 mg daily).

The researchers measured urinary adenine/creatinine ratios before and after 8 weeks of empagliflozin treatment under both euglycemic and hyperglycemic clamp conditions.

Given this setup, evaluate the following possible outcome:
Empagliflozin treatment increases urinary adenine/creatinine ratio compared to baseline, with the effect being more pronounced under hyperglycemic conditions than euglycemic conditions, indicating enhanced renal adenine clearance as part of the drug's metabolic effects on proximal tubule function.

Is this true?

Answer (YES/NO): NO